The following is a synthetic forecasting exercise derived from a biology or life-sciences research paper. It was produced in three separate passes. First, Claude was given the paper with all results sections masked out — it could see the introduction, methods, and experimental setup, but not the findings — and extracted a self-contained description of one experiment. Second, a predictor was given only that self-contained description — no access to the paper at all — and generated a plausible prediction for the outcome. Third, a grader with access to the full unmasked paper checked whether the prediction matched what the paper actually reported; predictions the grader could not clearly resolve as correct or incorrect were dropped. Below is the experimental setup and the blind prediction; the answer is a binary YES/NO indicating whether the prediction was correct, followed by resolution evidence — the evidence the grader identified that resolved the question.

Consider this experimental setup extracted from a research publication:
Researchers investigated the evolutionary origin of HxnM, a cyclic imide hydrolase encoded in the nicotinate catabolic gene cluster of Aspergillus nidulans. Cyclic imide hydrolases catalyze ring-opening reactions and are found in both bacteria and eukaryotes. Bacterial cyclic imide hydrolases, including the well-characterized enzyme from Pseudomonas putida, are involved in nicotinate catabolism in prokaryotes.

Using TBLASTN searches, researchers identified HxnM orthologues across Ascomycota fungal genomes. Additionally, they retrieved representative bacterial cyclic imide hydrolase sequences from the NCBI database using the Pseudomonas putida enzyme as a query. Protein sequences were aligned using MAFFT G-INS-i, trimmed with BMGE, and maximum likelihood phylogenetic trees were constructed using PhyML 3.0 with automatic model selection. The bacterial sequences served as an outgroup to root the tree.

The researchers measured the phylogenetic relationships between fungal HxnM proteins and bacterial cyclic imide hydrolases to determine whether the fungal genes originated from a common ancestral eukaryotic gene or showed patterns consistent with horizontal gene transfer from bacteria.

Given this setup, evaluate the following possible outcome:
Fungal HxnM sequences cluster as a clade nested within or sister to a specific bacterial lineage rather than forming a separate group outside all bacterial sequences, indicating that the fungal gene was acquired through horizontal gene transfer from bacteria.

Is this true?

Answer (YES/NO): NO